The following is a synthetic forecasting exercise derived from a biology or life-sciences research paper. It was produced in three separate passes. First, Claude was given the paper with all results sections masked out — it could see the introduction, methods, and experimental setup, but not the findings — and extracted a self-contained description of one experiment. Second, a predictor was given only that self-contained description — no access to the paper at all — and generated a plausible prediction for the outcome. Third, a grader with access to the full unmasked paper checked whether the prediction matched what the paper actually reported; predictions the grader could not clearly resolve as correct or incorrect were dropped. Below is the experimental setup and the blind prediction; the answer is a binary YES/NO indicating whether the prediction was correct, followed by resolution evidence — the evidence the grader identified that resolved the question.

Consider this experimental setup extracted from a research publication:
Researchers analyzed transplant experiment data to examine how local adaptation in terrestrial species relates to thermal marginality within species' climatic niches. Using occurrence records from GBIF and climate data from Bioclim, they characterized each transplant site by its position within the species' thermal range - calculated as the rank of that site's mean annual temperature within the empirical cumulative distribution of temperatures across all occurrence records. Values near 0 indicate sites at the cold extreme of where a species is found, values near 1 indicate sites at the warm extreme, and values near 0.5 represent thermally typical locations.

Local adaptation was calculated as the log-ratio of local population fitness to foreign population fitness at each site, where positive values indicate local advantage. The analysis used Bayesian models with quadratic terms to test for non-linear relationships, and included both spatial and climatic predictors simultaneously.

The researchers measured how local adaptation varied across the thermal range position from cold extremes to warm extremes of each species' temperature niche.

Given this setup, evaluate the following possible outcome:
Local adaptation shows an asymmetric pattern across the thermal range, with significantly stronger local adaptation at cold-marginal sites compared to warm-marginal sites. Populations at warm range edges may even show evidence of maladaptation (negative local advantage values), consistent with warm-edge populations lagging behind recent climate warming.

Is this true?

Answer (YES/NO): NO